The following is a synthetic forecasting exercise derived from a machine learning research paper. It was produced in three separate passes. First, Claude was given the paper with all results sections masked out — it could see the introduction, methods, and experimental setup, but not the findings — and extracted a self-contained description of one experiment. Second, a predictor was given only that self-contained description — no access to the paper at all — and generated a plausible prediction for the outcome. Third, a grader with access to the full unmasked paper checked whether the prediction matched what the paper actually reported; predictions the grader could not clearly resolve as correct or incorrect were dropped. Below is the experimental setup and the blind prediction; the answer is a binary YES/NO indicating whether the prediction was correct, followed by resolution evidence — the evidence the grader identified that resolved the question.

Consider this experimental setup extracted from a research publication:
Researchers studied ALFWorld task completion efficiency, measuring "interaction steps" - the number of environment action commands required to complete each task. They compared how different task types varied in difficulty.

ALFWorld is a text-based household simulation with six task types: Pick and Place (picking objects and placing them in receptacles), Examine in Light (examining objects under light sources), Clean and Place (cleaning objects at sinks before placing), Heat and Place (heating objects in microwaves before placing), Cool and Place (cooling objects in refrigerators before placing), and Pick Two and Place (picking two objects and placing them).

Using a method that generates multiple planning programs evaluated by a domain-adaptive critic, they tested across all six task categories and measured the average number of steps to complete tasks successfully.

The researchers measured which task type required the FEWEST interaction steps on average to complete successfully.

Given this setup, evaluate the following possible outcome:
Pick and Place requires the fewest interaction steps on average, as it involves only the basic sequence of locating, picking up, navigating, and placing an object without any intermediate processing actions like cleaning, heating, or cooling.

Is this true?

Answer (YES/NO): NO